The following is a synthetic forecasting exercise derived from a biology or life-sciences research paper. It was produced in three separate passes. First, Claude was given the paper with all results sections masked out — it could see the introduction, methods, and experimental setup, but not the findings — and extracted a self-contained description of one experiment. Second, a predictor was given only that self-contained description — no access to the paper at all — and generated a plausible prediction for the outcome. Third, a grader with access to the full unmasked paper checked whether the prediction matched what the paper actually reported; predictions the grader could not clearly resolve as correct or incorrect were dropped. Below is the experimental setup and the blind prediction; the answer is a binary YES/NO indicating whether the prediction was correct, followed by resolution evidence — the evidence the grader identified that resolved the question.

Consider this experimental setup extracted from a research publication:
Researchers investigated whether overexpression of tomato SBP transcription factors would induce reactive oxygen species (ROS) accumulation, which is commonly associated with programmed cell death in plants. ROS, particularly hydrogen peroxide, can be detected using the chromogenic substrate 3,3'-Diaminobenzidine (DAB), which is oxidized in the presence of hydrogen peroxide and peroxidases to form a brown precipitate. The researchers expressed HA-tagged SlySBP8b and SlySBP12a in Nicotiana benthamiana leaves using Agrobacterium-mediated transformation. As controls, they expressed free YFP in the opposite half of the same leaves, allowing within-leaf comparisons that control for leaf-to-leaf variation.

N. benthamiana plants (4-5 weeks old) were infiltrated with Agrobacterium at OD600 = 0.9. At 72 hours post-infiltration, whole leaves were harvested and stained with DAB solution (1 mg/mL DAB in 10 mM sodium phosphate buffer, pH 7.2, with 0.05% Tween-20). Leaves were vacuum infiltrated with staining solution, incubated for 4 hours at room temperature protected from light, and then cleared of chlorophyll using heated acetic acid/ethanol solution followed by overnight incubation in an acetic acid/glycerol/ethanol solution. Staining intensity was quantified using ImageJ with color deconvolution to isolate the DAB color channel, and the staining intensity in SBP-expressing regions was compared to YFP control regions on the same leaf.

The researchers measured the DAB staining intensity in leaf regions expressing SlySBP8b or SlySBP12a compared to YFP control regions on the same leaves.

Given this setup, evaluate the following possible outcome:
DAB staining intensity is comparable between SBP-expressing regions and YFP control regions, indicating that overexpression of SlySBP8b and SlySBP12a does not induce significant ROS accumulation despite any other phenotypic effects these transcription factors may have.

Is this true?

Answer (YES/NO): NO